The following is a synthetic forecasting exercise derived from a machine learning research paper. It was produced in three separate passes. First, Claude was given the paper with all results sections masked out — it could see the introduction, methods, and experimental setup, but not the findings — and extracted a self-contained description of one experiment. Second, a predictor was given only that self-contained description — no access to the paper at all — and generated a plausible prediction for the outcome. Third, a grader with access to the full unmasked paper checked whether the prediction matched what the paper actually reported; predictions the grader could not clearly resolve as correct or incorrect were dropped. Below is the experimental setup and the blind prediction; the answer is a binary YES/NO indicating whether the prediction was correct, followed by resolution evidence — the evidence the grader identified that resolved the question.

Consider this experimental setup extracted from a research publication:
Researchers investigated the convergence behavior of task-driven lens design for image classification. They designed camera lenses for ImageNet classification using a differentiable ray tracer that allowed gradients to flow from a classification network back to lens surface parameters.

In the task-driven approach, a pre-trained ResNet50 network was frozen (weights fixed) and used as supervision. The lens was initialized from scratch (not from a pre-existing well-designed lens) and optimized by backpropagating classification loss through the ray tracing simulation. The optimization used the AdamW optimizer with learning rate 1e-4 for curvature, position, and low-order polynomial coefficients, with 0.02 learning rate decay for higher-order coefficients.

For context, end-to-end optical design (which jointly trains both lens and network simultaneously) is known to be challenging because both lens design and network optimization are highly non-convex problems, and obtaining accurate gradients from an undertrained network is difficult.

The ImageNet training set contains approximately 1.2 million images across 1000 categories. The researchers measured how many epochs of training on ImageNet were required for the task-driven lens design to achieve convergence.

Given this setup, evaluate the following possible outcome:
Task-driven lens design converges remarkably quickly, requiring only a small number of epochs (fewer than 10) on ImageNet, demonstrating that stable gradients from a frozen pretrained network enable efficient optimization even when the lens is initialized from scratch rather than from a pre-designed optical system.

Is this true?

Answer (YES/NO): YES